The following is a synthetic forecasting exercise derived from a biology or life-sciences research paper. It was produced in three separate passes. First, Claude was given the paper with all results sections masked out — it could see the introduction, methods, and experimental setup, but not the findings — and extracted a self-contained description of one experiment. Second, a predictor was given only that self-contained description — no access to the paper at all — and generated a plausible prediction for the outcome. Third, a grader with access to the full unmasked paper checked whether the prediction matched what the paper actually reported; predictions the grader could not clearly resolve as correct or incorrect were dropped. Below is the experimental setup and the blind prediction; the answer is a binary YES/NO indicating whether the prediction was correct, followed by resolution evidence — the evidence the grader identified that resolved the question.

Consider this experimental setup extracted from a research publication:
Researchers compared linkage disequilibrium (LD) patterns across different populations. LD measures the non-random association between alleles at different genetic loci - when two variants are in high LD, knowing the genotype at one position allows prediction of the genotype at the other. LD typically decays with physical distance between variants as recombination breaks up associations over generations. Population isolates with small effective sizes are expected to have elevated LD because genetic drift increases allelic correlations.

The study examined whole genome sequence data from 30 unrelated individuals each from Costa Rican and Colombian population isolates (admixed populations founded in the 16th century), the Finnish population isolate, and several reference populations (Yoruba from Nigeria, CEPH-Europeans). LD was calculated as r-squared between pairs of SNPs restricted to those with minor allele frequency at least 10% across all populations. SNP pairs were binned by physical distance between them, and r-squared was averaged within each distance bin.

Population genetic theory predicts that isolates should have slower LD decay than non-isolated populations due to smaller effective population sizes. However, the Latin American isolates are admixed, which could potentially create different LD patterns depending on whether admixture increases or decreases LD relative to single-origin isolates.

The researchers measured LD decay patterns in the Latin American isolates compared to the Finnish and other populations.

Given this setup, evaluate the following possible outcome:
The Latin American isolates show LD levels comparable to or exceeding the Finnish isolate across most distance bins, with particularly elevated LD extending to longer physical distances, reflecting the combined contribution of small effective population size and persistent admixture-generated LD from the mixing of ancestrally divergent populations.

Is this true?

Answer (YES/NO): NO